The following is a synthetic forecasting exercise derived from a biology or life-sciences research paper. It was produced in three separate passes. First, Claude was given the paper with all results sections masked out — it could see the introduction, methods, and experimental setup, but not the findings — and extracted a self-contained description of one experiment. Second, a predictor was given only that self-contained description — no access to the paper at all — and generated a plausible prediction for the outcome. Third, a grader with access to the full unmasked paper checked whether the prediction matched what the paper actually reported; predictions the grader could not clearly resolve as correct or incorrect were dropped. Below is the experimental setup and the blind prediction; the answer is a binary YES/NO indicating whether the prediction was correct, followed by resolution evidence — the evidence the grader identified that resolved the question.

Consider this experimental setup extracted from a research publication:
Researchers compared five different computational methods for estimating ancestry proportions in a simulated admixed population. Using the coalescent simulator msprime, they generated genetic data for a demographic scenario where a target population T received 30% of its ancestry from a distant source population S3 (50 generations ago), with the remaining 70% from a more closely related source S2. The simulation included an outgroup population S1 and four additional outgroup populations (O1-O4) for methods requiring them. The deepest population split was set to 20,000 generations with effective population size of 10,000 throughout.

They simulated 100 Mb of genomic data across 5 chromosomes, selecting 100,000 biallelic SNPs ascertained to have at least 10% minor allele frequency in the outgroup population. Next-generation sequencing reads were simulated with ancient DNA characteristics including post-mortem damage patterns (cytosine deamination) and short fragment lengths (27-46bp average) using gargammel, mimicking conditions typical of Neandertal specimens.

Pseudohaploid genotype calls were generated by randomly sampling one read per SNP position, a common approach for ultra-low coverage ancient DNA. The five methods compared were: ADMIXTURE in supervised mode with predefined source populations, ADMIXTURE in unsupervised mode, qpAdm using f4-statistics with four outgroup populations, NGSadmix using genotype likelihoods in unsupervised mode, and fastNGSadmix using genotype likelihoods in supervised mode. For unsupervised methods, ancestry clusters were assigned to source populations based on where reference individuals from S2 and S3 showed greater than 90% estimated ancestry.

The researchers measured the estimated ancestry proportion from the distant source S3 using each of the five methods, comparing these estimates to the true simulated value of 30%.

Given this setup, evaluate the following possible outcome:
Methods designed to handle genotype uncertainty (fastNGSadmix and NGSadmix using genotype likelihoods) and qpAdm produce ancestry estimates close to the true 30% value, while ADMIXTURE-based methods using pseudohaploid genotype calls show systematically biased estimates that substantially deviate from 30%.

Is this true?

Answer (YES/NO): NO